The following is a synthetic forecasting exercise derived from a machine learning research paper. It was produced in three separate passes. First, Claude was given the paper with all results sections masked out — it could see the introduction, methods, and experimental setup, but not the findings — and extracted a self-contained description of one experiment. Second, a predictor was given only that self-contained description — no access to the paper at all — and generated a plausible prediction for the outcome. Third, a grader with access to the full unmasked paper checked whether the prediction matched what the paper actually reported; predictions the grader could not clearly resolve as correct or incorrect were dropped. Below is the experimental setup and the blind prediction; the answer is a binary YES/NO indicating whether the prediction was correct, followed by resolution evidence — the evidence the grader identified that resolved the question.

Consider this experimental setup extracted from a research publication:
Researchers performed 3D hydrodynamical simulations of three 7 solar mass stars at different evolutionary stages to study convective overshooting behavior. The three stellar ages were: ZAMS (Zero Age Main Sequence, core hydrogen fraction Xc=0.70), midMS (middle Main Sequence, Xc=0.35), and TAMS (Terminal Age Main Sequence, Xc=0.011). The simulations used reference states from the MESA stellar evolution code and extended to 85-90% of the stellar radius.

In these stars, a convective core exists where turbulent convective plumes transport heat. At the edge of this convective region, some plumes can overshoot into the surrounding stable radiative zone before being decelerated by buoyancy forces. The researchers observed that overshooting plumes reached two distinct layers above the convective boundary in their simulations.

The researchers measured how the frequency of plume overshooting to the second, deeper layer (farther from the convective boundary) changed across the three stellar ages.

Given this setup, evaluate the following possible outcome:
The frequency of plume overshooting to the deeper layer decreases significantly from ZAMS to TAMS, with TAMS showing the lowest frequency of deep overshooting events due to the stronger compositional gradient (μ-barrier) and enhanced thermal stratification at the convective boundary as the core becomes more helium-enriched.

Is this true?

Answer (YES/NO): YES